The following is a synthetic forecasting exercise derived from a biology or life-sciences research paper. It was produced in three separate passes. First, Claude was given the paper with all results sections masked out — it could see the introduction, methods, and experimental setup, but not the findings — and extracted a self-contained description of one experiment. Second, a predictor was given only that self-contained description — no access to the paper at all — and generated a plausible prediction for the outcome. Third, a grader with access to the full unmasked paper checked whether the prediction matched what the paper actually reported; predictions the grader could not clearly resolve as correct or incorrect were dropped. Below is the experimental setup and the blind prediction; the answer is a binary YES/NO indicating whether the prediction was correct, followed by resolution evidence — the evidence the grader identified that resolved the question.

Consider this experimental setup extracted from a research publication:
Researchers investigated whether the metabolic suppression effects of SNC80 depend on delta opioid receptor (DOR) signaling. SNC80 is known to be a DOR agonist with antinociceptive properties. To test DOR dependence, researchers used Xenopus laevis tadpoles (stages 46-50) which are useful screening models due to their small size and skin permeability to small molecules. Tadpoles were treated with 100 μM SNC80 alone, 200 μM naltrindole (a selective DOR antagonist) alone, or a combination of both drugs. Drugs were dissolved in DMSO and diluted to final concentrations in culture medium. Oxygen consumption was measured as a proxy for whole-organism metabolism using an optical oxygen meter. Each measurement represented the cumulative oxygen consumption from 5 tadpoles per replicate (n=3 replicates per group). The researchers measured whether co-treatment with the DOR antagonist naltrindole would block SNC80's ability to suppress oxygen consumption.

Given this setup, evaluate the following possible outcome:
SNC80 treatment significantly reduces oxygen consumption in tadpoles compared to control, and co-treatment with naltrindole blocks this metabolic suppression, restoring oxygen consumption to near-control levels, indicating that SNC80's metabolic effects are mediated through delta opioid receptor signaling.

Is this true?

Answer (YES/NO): NO